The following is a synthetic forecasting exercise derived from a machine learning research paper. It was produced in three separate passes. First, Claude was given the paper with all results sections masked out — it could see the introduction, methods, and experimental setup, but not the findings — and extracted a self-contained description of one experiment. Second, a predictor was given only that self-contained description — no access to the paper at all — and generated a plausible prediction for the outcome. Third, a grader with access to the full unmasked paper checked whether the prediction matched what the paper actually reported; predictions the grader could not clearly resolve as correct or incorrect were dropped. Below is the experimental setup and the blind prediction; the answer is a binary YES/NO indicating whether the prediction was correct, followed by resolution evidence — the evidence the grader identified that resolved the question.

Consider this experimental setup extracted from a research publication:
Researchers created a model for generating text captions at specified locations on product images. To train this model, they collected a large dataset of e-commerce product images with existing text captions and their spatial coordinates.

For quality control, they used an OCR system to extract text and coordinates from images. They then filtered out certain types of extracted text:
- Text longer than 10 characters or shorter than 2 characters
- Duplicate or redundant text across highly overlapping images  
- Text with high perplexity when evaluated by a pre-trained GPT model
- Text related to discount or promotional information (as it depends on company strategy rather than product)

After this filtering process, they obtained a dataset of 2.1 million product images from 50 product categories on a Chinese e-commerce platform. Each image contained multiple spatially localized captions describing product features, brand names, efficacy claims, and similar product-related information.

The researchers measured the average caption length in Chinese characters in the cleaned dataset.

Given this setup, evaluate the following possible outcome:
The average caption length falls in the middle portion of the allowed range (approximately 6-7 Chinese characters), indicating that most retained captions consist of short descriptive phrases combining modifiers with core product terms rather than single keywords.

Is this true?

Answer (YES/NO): NO